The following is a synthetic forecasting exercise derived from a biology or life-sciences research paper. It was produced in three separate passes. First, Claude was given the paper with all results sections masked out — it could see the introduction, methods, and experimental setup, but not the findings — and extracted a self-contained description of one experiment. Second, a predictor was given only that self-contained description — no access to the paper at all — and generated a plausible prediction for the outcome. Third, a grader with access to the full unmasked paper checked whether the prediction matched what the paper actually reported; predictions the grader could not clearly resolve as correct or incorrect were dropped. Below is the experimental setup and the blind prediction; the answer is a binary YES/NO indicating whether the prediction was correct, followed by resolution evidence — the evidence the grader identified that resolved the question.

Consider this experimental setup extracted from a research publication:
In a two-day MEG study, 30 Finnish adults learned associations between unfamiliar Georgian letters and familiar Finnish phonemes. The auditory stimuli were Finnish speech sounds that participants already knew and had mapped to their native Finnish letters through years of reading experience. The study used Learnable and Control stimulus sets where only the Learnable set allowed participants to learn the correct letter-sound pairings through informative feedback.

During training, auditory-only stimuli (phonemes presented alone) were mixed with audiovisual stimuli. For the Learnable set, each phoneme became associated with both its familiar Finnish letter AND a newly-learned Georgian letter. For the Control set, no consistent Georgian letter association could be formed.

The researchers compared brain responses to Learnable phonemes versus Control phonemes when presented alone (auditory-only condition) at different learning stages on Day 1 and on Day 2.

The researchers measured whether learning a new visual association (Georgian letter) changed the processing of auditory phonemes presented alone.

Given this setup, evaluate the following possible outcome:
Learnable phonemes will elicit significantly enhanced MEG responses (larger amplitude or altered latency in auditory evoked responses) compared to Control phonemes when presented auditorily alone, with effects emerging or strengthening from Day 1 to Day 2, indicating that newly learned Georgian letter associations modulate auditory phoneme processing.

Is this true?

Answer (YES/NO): NO